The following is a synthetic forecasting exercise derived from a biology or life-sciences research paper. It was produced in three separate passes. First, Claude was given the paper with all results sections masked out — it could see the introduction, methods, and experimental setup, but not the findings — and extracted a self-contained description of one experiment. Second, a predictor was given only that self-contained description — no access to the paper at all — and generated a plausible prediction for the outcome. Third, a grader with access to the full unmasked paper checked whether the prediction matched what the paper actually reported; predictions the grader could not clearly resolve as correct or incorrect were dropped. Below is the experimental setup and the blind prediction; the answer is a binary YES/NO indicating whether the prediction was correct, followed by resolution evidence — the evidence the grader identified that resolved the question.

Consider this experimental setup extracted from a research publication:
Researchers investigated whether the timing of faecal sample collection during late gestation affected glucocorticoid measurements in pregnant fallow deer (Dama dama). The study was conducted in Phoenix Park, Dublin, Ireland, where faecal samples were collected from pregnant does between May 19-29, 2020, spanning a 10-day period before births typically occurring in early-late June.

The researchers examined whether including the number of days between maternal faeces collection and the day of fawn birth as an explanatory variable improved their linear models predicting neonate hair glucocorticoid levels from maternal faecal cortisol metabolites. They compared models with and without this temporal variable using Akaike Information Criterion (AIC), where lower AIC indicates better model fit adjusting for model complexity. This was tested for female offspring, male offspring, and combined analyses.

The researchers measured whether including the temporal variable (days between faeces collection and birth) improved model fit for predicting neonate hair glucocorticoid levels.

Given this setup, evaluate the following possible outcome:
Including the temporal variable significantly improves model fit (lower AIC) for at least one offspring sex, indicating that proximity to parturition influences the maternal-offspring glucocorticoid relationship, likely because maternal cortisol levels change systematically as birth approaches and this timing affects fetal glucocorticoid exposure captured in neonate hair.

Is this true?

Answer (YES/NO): NO